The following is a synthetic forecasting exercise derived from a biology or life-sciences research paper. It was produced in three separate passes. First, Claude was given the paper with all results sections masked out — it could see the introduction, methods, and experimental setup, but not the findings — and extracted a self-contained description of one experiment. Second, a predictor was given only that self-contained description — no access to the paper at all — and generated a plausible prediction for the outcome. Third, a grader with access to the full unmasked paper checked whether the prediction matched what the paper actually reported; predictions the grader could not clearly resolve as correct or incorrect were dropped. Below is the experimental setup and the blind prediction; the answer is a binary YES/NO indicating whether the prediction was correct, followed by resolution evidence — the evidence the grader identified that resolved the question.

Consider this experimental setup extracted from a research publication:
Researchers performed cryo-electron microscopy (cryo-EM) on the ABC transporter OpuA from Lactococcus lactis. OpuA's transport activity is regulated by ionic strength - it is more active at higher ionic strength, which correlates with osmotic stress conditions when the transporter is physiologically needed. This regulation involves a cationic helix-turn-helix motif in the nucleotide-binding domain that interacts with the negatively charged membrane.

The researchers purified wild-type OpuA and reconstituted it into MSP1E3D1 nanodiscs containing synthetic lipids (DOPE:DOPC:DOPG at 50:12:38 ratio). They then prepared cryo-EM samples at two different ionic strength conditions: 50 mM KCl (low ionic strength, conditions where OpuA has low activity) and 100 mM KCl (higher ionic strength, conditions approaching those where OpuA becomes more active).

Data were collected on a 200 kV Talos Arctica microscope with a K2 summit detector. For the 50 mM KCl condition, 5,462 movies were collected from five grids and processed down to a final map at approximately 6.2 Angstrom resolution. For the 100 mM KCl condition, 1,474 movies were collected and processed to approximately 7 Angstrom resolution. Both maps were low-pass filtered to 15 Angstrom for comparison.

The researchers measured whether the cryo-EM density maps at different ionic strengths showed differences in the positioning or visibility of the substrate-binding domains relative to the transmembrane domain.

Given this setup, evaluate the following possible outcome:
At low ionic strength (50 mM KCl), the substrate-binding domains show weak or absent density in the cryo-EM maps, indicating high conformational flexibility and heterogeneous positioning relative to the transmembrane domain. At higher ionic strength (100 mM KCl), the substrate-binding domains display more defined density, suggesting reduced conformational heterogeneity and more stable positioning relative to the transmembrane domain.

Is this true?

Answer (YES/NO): NO